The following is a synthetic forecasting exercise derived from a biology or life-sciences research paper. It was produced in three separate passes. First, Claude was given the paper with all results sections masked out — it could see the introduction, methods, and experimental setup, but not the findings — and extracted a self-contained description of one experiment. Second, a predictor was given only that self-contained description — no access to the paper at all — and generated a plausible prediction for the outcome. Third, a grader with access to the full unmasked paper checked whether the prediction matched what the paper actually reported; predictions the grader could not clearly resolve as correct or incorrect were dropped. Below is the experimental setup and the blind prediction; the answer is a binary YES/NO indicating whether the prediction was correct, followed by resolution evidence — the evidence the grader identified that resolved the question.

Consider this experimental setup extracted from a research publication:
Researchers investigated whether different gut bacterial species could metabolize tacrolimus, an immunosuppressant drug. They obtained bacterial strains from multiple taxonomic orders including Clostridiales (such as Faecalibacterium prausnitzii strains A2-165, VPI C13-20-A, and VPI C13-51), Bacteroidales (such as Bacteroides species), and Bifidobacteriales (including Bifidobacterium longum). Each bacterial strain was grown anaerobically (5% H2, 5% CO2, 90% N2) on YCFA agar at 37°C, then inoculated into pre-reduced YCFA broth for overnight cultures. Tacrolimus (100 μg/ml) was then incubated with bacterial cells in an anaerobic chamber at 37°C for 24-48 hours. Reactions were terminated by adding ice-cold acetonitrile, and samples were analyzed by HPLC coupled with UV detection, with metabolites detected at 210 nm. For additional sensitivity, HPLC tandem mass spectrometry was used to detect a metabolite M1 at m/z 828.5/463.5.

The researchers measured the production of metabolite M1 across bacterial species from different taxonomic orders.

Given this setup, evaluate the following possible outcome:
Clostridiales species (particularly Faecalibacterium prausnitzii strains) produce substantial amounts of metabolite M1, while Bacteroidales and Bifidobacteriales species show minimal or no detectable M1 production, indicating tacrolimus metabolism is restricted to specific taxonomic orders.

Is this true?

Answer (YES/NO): YES